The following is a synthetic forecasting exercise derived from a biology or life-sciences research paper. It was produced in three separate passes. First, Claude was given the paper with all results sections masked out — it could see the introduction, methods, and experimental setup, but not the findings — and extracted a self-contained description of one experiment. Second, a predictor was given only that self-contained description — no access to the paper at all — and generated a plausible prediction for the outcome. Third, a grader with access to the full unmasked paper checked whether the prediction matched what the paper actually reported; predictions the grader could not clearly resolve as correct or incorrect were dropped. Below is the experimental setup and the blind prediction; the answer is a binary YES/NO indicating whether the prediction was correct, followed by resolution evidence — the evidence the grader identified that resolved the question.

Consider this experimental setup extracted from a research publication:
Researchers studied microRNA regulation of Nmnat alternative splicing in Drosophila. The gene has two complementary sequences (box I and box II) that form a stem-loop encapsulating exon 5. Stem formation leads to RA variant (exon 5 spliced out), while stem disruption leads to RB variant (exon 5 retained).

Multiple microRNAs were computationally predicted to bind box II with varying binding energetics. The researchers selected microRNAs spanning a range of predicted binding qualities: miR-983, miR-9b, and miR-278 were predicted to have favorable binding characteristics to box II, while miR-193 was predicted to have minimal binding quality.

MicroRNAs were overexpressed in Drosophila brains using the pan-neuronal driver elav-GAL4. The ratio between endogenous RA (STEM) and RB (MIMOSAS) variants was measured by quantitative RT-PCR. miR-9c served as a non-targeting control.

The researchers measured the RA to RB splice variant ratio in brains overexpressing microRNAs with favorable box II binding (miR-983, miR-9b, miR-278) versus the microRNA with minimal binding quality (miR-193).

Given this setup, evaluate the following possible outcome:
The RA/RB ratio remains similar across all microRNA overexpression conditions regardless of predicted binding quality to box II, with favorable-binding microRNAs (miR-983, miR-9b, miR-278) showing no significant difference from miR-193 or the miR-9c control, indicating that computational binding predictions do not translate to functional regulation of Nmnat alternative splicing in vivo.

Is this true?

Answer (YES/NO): NO